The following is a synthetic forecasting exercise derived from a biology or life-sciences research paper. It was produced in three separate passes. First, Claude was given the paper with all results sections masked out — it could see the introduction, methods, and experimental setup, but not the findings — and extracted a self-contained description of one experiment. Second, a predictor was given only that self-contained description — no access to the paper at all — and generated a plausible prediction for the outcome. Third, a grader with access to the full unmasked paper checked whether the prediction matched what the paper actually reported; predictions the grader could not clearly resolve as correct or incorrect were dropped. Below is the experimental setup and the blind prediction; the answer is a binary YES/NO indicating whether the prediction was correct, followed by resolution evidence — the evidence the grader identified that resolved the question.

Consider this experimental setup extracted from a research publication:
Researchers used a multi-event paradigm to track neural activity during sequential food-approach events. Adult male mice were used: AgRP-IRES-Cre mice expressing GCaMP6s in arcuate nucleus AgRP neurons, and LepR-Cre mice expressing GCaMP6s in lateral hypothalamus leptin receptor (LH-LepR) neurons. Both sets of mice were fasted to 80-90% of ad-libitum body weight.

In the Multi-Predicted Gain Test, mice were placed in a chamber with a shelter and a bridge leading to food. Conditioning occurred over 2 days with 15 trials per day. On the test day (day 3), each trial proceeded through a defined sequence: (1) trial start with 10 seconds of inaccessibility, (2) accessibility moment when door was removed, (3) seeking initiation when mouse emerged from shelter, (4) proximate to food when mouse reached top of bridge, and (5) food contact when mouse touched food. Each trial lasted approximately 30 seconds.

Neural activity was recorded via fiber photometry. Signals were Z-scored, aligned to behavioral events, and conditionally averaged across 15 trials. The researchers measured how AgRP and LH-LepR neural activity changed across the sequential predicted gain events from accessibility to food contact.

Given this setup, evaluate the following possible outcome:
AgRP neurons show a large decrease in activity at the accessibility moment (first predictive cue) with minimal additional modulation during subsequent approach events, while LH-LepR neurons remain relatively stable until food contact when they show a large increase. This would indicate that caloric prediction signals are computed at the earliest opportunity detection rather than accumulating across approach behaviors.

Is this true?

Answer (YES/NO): NO